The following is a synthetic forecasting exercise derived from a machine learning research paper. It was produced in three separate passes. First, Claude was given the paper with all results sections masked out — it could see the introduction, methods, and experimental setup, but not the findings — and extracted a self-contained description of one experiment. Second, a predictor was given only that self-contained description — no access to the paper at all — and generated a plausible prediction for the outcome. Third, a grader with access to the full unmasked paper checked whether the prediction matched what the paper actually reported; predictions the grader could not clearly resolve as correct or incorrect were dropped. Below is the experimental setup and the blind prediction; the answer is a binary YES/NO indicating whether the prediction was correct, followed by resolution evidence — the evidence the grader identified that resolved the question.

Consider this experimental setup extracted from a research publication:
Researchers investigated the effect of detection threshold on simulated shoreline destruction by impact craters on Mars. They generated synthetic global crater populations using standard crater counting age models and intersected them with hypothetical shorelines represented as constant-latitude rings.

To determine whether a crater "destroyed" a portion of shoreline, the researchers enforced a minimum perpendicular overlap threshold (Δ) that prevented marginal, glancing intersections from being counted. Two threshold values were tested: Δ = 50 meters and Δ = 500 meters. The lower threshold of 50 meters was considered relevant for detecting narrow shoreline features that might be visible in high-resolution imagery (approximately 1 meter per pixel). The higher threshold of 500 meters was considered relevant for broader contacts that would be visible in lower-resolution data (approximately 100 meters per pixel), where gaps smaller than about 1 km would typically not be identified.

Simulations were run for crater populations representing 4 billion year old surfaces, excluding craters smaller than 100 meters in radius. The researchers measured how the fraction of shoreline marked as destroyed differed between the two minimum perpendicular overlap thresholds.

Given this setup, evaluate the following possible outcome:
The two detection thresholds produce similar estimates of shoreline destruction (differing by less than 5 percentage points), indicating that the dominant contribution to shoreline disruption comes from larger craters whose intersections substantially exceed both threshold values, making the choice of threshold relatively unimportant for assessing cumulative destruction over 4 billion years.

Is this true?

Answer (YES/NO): NO